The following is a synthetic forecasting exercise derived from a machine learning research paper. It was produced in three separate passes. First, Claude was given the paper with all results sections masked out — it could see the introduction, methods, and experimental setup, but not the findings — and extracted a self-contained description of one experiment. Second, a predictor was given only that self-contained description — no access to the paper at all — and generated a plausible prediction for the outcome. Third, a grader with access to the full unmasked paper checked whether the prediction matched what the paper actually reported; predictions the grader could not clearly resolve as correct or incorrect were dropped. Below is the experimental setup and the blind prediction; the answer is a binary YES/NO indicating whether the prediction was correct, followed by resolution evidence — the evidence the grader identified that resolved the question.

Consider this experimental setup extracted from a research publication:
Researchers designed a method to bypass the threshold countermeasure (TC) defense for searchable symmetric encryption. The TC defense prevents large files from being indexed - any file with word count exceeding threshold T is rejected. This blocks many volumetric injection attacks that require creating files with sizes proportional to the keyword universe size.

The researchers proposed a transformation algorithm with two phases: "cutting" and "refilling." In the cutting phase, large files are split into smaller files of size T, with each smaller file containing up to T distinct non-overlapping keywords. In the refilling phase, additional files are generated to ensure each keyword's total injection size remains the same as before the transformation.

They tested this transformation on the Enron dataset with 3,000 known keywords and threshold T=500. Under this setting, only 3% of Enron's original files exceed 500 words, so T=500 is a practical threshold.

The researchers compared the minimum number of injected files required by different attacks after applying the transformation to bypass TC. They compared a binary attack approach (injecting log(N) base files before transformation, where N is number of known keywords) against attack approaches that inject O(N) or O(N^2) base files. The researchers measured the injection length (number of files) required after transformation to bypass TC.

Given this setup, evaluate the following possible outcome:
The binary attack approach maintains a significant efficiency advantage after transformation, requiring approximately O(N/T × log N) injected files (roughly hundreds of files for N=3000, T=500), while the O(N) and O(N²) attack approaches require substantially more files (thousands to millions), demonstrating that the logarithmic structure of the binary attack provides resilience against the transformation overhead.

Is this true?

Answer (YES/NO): NO